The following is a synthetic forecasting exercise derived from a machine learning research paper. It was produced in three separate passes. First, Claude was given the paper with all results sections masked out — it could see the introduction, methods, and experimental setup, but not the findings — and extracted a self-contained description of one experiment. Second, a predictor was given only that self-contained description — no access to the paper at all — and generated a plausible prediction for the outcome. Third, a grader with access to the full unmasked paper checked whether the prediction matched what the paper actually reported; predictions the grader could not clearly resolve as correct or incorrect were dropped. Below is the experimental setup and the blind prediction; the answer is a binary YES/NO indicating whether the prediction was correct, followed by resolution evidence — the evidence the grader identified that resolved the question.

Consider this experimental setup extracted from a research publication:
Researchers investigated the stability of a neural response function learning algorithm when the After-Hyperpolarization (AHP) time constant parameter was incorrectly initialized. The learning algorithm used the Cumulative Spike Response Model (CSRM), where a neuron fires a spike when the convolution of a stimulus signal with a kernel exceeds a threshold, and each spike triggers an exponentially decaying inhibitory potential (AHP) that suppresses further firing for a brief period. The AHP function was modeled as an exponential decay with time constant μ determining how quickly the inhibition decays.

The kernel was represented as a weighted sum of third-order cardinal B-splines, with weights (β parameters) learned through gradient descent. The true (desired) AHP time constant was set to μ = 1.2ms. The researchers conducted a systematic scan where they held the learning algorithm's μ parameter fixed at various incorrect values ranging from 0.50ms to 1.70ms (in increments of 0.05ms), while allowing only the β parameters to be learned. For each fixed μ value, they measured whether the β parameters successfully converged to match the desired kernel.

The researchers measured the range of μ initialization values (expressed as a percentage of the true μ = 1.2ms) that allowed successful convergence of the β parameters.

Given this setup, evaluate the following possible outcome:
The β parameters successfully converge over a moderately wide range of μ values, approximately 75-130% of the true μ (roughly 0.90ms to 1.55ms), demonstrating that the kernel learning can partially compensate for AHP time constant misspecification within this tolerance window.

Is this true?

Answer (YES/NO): NO